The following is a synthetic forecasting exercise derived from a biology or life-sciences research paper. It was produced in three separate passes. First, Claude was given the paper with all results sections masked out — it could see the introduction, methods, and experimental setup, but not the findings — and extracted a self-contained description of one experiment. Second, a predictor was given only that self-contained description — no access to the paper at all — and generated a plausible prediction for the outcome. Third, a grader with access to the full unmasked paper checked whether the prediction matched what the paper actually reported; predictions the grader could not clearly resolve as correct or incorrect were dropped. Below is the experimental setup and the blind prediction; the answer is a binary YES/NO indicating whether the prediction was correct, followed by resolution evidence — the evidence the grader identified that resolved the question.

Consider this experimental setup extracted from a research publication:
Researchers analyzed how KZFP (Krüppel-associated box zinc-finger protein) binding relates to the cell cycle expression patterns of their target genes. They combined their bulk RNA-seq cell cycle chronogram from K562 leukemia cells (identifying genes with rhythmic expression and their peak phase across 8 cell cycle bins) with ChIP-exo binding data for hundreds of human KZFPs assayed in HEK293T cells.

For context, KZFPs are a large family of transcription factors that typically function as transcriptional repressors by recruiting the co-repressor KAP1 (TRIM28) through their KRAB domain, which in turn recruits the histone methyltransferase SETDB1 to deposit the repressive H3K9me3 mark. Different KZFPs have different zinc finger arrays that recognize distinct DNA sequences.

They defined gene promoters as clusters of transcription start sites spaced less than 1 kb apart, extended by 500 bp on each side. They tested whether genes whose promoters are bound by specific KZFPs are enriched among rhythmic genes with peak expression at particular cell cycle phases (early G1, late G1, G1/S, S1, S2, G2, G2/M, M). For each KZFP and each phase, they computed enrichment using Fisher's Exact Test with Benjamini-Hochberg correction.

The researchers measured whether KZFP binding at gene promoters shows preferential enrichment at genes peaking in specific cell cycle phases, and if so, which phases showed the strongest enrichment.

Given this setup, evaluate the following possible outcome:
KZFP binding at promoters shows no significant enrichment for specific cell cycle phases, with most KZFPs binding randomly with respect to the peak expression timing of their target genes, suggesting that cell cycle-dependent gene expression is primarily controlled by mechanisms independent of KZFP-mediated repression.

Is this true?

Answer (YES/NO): NO